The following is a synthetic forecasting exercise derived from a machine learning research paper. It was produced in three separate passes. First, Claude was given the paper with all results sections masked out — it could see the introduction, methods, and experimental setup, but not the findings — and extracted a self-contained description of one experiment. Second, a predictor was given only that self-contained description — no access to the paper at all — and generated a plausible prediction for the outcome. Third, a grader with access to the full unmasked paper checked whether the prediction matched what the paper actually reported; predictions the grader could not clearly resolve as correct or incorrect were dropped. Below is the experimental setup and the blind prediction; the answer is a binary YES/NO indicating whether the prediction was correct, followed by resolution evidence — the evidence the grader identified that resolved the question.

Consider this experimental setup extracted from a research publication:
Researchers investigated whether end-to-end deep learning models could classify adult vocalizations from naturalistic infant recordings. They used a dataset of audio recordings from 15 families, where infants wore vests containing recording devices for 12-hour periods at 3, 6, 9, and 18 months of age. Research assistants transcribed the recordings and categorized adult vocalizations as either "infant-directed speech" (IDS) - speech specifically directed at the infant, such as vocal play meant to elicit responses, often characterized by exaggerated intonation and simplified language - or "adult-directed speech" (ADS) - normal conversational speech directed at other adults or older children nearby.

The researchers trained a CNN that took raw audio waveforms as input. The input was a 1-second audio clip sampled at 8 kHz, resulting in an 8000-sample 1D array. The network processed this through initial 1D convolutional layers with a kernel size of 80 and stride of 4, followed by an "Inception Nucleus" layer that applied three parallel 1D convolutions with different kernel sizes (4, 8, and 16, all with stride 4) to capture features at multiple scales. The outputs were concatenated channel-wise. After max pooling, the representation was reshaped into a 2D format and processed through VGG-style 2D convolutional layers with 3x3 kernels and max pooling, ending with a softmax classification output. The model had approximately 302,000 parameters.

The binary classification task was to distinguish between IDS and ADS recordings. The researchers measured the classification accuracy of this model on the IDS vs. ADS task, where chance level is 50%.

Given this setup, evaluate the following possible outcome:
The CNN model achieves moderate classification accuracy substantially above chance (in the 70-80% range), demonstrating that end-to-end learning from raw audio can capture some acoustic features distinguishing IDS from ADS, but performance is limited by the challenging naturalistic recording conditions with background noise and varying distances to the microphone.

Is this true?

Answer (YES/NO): NO